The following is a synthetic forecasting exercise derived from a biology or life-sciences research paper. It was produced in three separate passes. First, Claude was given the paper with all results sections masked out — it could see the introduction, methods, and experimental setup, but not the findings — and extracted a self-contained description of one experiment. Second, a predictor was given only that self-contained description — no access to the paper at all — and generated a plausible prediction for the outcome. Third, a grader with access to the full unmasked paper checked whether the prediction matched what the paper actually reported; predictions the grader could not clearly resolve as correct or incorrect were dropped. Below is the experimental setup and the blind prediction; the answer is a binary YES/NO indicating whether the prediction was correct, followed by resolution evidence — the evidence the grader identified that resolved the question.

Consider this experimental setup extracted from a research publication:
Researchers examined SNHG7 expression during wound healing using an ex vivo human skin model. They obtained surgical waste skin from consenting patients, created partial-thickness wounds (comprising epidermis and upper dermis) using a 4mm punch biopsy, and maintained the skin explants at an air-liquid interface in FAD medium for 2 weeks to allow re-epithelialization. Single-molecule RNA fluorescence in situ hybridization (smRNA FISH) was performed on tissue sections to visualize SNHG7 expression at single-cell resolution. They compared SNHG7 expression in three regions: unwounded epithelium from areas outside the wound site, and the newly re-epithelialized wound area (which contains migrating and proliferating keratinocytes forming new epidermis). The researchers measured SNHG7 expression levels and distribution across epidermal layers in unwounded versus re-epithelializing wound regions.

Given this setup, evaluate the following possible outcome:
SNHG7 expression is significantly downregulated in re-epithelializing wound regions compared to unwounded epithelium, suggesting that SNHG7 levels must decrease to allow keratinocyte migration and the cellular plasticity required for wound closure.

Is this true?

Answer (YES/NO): NO